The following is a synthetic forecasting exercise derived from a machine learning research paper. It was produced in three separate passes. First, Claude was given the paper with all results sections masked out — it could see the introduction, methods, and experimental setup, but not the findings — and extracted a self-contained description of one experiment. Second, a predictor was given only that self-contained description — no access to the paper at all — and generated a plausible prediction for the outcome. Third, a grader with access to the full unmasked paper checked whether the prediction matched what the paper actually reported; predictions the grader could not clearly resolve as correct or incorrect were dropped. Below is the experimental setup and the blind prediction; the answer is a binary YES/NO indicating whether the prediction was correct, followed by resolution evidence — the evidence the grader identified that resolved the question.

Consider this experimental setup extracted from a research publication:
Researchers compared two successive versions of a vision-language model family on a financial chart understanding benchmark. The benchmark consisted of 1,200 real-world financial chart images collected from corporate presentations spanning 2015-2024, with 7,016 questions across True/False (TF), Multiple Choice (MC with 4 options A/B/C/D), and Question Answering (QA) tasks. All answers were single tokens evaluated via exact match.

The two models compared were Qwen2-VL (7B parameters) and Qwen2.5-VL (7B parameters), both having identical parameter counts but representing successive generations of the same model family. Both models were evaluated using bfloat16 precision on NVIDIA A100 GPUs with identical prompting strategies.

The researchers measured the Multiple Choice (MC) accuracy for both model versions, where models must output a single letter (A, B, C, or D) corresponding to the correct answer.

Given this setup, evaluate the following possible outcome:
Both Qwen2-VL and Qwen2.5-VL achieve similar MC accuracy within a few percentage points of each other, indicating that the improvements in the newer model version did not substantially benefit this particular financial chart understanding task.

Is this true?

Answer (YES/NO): NO